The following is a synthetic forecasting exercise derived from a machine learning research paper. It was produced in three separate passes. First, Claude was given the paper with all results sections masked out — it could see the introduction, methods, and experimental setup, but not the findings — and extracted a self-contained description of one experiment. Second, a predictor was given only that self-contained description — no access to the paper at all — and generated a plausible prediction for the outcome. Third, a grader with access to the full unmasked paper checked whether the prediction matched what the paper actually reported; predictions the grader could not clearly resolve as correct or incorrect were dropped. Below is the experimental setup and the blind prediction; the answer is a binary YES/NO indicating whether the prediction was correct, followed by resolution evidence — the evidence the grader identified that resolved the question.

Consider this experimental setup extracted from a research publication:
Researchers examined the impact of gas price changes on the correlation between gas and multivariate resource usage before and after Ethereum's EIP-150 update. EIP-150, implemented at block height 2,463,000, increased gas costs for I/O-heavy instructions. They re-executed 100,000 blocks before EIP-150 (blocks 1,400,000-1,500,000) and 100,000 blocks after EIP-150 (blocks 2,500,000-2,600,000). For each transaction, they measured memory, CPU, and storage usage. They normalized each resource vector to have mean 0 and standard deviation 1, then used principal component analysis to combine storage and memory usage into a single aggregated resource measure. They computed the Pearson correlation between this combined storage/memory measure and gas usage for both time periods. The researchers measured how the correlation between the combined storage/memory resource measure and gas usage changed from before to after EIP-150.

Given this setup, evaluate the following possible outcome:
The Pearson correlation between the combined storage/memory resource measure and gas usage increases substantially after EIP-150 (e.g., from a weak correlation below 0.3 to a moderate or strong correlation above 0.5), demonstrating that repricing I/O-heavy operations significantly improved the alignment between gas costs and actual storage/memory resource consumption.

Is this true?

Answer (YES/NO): NO